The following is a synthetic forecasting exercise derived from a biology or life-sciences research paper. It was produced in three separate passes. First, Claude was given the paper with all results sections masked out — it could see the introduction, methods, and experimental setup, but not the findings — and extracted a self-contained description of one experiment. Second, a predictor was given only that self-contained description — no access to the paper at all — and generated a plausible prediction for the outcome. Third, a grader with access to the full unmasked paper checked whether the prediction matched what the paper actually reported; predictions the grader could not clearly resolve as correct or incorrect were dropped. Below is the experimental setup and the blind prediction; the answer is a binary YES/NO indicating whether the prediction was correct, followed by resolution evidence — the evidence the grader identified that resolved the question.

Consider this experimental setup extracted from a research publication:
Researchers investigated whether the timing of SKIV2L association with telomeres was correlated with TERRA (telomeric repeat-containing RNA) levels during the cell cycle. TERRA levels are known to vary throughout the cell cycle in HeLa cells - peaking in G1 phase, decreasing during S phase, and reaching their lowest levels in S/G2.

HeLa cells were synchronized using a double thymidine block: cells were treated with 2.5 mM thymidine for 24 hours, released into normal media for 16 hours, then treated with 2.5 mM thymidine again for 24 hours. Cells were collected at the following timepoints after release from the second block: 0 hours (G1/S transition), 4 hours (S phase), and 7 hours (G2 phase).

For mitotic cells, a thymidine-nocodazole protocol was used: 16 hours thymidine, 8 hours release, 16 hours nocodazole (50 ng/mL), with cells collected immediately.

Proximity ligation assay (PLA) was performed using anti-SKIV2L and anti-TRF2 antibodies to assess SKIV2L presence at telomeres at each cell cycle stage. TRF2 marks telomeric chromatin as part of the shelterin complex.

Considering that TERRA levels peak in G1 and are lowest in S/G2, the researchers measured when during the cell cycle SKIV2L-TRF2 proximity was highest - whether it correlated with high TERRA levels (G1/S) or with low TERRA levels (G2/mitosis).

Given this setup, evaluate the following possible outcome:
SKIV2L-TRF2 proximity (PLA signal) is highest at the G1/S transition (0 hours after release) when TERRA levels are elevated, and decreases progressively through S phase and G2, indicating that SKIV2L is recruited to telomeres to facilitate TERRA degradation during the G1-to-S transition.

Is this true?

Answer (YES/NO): NO